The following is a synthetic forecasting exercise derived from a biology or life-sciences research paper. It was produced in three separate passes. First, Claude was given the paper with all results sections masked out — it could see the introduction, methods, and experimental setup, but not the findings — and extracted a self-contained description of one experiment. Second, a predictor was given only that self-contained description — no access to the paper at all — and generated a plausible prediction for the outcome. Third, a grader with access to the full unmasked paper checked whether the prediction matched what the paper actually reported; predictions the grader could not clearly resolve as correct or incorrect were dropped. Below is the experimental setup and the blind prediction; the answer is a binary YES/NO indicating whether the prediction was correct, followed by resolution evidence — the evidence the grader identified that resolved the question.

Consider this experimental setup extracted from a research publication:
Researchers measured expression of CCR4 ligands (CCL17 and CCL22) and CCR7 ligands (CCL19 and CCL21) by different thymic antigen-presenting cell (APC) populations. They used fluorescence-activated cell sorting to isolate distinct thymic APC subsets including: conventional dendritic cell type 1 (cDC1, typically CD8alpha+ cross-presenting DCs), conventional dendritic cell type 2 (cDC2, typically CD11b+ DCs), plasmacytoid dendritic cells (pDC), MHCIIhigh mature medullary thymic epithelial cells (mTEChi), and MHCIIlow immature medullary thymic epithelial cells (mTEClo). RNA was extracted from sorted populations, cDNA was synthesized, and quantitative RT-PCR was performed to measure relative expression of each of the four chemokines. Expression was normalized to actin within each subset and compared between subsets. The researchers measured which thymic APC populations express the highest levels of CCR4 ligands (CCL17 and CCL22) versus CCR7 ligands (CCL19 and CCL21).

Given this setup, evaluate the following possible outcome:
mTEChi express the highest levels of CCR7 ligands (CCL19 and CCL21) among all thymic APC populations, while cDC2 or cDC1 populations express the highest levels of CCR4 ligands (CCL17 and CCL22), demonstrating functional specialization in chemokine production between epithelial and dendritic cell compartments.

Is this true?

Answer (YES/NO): NO